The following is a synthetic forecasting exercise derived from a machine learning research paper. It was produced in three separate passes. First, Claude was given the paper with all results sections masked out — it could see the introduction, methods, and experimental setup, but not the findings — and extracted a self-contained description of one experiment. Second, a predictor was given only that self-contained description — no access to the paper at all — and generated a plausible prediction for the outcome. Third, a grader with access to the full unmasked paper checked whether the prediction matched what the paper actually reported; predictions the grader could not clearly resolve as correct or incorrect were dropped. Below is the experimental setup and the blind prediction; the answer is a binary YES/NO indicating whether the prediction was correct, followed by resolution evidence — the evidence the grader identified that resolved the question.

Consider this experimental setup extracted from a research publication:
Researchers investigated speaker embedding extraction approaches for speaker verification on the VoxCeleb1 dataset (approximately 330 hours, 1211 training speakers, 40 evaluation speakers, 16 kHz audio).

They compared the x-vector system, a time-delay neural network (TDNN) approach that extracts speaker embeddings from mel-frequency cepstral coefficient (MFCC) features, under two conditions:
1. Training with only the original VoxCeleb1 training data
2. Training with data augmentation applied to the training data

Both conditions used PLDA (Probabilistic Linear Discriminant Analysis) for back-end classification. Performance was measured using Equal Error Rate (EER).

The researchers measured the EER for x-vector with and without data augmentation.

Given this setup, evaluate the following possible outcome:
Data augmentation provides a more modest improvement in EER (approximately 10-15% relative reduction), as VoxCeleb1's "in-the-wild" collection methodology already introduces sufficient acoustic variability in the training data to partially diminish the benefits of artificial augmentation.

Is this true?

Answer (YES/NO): YES